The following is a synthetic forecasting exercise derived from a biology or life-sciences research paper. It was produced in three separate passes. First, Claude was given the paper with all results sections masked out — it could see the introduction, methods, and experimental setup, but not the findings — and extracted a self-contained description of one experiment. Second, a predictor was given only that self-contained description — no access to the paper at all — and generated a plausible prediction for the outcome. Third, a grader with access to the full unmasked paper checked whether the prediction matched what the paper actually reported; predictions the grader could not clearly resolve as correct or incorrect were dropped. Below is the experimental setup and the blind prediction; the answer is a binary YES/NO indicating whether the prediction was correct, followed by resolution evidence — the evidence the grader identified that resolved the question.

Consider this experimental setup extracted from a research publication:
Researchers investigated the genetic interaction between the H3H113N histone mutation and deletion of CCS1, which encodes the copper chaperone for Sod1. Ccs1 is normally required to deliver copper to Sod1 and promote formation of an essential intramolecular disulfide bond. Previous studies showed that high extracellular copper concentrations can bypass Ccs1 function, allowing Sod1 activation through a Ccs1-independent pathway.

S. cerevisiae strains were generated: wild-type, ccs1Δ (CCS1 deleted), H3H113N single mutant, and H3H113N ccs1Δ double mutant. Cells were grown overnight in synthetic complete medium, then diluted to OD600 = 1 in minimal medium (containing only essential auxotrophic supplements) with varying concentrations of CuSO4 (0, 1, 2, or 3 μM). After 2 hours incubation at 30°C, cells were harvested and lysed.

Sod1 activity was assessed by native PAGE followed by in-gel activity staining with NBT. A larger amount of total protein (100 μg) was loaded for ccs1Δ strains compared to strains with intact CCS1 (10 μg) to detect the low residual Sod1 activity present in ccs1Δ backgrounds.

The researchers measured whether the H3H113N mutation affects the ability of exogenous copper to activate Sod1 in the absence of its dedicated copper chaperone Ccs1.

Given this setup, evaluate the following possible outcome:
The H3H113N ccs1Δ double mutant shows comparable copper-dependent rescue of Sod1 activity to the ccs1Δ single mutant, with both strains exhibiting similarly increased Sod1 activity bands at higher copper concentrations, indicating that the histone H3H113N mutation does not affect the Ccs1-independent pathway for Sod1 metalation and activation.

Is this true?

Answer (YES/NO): NO